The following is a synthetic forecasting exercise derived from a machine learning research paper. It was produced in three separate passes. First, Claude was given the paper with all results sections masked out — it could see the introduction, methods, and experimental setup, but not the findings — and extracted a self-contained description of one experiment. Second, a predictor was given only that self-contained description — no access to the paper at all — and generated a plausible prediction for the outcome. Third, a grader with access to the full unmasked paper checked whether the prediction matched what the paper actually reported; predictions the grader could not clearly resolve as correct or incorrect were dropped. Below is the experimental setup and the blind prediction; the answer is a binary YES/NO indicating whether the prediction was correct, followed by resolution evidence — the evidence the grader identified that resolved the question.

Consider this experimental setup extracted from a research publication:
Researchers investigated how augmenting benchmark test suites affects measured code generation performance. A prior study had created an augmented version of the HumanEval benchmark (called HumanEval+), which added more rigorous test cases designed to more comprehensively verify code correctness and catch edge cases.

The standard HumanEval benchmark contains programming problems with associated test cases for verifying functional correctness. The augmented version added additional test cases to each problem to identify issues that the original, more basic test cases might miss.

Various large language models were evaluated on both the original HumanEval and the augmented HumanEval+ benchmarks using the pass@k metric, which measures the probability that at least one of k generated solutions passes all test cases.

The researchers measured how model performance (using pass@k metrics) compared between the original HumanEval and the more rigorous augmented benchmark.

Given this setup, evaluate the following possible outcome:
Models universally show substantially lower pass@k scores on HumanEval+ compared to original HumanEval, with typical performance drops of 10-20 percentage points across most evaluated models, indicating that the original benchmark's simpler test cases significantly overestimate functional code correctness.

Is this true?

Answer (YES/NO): NO